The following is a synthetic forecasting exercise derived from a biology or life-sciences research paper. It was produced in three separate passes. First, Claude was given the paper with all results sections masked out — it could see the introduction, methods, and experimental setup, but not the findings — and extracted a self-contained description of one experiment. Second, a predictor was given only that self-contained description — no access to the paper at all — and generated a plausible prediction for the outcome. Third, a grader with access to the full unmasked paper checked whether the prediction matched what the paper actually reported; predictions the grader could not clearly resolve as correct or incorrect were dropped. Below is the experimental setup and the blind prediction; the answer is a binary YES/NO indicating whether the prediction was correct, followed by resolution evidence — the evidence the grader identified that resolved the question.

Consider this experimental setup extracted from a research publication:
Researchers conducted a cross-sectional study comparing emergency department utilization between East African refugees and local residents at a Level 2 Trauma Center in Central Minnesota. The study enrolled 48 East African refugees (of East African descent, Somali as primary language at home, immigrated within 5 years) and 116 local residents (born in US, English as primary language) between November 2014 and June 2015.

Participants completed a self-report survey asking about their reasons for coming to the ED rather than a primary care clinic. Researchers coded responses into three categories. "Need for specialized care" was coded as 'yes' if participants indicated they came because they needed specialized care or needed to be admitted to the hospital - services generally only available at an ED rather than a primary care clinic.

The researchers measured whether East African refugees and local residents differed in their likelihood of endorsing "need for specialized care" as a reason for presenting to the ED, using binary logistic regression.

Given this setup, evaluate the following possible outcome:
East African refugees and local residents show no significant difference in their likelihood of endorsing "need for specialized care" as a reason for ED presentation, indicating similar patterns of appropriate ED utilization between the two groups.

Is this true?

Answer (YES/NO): NO